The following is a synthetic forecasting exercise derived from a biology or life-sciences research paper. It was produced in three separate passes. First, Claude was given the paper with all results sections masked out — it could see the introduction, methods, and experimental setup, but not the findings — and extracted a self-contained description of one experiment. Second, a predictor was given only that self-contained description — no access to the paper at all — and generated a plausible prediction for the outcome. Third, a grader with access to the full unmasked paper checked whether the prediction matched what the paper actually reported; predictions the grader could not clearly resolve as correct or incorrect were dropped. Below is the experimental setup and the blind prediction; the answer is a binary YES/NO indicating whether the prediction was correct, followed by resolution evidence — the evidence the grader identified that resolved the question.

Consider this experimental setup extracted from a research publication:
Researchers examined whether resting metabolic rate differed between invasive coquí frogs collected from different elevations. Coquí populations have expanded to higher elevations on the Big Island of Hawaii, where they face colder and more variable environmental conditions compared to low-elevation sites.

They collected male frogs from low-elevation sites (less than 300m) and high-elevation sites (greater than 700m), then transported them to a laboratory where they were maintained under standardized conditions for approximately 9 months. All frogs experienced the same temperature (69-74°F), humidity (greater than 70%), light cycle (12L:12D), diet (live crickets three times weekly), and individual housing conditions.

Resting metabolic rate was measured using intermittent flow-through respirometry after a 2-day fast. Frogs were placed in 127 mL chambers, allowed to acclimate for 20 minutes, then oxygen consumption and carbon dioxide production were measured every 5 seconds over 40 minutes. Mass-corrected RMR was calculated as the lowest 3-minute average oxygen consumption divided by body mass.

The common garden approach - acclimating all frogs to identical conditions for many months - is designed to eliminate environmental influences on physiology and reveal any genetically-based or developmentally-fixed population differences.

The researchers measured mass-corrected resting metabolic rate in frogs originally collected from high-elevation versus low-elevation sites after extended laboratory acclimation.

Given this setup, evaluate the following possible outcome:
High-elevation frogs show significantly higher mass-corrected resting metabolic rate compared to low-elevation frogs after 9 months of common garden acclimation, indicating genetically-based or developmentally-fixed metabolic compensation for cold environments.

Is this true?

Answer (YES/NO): NO